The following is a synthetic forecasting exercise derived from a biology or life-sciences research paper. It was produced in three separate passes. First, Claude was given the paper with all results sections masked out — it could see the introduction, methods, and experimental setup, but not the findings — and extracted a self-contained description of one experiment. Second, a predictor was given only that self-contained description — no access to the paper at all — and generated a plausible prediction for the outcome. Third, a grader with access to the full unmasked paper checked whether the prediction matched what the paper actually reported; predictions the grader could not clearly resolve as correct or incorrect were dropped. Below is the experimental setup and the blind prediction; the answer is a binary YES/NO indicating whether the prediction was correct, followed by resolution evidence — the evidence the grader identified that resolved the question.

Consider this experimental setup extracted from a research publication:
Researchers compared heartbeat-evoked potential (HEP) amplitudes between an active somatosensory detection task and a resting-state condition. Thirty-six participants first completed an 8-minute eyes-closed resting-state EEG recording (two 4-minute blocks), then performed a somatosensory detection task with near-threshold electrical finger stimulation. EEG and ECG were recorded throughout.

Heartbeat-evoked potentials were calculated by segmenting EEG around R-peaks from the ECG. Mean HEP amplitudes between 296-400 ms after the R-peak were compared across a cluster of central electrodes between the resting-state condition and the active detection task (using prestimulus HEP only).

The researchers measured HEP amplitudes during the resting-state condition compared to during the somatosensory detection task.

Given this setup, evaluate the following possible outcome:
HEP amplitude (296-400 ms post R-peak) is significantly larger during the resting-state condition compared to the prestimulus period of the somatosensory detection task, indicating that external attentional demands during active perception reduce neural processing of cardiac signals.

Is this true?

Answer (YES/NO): YES